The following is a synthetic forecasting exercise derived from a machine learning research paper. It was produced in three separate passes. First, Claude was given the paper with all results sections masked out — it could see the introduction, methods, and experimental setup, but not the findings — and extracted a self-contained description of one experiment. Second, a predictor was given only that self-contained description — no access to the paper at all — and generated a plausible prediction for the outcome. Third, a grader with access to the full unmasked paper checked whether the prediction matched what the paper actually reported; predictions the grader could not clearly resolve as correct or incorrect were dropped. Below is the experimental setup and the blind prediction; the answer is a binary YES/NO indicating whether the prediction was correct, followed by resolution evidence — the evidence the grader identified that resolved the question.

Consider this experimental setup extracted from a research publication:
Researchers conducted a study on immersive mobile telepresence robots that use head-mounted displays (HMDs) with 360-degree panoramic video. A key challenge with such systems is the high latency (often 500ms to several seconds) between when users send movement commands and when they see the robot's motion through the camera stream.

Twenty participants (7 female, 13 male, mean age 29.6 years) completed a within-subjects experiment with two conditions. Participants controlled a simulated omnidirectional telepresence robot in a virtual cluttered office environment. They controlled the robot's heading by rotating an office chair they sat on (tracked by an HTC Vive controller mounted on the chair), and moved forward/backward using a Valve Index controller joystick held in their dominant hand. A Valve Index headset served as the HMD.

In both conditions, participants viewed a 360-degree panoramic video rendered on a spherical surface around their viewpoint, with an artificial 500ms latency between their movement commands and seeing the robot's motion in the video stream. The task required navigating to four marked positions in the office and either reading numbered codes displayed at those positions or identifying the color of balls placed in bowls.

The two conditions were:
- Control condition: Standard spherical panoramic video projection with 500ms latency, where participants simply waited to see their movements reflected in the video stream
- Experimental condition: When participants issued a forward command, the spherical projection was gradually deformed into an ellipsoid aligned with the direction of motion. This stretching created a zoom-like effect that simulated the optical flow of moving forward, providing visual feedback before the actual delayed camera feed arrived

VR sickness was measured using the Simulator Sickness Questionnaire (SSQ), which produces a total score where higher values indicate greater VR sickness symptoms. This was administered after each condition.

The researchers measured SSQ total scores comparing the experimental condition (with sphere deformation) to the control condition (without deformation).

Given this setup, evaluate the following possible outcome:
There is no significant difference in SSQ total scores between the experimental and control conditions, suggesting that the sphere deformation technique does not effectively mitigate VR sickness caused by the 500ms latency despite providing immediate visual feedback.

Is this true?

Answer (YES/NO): YES